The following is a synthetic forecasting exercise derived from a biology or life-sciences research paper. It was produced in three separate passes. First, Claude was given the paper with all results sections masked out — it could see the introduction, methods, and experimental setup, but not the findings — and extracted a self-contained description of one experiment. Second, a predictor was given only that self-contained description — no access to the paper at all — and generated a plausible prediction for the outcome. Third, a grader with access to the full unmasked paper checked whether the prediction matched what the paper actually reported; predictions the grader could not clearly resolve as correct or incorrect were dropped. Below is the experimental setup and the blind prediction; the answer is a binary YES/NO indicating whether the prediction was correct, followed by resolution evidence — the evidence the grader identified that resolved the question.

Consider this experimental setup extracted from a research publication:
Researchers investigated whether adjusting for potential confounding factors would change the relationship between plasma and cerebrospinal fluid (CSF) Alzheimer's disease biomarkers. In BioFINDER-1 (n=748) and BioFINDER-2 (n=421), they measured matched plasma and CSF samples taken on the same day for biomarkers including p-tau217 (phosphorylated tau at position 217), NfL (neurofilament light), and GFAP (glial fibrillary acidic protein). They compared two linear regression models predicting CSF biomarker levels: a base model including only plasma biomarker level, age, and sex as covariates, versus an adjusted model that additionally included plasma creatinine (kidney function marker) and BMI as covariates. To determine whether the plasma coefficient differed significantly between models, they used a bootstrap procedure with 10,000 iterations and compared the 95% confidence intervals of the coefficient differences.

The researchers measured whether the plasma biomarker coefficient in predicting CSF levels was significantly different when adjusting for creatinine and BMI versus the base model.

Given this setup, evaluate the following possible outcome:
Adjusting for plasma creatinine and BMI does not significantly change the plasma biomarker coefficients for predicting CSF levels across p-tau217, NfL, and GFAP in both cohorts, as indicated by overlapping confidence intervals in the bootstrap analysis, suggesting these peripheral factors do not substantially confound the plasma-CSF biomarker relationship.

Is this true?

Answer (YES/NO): NO